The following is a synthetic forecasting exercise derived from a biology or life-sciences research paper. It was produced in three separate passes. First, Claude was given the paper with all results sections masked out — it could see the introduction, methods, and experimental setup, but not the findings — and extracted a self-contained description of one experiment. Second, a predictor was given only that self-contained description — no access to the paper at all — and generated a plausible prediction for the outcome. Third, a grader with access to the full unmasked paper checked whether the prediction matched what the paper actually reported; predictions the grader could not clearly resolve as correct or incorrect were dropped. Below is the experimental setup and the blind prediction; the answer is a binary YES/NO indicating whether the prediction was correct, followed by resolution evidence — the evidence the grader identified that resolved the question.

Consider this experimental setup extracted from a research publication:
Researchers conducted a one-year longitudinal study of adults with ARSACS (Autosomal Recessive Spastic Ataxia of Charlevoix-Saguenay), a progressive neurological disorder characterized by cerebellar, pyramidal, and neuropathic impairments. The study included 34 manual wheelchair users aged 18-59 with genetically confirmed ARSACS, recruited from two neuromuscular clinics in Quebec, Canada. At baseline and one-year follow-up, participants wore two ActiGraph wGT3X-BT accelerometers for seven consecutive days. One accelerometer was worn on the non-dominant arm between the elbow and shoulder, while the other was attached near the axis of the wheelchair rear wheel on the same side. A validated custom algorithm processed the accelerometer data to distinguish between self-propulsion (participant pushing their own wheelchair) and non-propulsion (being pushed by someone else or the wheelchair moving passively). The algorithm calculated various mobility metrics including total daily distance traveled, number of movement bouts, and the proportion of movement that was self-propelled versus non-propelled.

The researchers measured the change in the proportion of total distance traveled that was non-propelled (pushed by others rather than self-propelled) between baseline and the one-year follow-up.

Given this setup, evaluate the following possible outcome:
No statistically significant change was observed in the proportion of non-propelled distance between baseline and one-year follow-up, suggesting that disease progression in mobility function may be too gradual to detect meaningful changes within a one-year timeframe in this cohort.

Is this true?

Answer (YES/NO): YES